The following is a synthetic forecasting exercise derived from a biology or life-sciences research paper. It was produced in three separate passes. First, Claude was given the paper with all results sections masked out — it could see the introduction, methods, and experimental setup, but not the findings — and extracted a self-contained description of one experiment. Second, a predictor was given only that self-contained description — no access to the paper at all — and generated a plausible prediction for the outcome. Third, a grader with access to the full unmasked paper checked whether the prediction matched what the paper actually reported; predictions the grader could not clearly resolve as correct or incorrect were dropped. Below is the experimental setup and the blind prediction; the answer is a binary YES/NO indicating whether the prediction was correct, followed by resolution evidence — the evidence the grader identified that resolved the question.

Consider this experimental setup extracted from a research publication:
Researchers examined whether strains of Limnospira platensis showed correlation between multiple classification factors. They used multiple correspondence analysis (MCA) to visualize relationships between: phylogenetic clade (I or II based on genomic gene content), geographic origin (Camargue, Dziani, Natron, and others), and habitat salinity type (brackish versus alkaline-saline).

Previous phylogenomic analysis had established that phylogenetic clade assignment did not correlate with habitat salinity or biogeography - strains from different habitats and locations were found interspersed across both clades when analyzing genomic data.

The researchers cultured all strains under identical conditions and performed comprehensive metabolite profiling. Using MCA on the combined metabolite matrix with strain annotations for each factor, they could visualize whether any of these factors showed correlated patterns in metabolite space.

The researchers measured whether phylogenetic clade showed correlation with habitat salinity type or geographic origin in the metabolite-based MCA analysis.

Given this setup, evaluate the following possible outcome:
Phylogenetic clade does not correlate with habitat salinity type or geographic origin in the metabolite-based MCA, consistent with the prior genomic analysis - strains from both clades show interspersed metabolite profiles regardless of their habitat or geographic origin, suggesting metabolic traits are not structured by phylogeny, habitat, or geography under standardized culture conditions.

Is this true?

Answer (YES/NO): NO